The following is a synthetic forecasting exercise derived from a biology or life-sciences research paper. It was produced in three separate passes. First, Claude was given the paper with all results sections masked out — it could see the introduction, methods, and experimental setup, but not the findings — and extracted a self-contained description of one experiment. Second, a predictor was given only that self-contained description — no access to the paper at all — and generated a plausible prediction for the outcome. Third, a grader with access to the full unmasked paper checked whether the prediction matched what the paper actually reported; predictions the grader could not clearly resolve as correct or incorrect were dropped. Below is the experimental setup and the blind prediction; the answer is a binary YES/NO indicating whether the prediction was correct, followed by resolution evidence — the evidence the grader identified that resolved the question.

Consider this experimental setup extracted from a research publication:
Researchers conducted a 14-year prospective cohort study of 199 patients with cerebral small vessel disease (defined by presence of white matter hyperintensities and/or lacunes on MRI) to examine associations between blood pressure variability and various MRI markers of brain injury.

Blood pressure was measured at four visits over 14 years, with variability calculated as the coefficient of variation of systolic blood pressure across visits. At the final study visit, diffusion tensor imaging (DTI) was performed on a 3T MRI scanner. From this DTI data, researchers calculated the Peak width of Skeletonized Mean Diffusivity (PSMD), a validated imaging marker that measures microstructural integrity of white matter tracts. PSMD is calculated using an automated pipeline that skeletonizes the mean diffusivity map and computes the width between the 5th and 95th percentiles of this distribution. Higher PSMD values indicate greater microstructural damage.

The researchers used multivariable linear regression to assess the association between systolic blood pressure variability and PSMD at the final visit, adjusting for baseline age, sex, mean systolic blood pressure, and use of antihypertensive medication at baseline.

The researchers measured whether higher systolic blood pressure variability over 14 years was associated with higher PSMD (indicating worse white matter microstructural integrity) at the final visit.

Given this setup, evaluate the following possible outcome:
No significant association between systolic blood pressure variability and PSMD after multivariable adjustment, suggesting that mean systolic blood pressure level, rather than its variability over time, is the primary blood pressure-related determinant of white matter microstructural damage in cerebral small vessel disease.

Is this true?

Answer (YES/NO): NO